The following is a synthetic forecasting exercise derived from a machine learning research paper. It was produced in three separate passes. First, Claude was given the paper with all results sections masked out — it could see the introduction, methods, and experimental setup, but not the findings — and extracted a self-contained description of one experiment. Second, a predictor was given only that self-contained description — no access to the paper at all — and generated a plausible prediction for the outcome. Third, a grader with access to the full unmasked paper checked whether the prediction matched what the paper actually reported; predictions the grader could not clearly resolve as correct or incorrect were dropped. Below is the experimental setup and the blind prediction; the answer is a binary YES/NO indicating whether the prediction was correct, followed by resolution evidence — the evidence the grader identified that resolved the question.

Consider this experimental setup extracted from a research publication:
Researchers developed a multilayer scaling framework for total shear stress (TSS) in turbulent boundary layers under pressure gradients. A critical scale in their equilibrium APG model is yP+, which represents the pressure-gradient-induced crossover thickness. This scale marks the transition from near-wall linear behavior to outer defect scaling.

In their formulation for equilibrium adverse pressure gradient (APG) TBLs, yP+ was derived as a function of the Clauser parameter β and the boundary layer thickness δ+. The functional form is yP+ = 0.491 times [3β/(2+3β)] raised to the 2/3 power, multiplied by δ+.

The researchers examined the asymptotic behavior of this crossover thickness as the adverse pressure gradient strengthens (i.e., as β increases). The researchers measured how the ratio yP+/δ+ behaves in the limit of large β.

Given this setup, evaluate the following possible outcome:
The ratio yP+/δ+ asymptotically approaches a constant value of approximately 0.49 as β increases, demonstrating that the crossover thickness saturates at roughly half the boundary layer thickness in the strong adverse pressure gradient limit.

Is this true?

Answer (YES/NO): YES